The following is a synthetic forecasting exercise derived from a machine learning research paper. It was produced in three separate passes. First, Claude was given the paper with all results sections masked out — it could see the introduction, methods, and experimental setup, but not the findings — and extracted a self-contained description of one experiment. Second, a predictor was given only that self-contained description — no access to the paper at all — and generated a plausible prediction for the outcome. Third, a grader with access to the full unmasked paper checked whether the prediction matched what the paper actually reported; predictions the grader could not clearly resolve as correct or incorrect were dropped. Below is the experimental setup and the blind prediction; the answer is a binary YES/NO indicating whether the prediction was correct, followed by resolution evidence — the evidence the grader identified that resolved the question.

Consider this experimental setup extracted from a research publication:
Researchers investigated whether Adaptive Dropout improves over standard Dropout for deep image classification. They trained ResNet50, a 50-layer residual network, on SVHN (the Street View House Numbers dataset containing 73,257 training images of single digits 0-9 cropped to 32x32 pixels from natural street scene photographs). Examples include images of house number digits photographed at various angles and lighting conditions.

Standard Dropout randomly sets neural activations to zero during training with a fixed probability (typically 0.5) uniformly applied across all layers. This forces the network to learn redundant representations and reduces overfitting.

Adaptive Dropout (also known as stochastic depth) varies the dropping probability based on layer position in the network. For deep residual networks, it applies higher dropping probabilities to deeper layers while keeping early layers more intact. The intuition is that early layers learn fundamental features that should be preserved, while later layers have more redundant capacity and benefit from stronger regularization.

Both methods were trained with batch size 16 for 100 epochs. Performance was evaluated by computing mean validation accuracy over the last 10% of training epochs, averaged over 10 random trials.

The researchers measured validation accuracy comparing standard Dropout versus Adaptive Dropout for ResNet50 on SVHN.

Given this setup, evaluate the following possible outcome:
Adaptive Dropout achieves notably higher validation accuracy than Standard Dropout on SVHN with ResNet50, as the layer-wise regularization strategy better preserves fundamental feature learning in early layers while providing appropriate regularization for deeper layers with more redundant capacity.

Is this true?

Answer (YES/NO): NO